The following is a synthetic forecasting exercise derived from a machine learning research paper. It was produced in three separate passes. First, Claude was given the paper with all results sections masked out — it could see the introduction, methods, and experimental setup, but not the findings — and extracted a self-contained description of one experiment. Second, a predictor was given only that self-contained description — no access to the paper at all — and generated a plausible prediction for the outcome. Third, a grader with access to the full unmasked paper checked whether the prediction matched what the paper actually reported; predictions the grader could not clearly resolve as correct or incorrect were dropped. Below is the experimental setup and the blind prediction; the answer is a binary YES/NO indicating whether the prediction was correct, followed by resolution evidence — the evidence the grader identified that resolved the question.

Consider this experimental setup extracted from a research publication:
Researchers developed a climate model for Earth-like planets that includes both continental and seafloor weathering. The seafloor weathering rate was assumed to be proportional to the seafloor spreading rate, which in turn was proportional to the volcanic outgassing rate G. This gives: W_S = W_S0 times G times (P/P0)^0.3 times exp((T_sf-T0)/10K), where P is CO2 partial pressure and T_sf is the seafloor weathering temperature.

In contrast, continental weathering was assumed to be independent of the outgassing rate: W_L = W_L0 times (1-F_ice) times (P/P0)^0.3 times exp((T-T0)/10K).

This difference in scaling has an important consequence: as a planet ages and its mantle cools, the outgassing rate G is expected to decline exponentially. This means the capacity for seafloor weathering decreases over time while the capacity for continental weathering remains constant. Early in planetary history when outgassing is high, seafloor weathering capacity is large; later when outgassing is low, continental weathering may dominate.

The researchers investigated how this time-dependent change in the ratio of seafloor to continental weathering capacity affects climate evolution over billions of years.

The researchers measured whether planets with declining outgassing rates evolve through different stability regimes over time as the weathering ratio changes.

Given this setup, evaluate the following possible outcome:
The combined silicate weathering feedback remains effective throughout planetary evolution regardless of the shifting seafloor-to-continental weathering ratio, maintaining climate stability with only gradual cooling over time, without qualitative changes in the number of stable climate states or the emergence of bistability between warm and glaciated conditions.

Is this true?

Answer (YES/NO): NO